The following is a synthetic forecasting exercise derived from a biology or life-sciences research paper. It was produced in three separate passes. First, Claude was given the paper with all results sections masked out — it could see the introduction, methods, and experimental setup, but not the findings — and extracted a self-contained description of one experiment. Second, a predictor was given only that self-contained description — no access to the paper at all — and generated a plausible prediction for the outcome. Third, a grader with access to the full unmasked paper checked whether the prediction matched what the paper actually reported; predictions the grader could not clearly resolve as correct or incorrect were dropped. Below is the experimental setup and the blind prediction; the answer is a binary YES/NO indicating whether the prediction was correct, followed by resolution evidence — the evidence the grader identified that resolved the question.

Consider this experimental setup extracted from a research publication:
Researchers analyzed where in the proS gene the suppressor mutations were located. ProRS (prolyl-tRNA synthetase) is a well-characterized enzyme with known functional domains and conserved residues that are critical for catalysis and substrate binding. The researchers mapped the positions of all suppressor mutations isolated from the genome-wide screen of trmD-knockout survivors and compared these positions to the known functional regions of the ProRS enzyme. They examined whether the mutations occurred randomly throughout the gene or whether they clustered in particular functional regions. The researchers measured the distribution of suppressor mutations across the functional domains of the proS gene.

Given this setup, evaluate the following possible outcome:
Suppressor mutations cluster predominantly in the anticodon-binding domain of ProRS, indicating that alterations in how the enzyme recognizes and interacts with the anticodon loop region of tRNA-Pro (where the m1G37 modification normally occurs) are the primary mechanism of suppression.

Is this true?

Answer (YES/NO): NO